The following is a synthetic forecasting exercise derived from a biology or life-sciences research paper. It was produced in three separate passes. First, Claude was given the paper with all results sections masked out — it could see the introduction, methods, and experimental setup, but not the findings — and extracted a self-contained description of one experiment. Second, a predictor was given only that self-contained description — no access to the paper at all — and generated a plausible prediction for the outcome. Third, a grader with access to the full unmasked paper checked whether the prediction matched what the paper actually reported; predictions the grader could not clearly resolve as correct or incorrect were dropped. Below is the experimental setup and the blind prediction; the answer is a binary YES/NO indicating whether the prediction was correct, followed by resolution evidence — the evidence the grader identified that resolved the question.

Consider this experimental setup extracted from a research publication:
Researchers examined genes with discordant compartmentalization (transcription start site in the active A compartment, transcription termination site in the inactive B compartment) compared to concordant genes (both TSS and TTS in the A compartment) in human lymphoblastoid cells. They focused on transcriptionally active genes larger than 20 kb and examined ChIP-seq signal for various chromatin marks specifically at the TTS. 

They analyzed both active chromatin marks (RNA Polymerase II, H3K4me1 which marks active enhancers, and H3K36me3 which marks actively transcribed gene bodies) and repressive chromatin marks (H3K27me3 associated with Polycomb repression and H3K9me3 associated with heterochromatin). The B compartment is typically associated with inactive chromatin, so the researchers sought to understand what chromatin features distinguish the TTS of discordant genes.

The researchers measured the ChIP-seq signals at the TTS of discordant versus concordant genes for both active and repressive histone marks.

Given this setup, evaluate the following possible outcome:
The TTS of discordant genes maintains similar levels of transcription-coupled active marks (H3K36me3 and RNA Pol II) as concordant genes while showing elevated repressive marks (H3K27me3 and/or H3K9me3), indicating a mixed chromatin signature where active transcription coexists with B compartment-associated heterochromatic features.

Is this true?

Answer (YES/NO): NO